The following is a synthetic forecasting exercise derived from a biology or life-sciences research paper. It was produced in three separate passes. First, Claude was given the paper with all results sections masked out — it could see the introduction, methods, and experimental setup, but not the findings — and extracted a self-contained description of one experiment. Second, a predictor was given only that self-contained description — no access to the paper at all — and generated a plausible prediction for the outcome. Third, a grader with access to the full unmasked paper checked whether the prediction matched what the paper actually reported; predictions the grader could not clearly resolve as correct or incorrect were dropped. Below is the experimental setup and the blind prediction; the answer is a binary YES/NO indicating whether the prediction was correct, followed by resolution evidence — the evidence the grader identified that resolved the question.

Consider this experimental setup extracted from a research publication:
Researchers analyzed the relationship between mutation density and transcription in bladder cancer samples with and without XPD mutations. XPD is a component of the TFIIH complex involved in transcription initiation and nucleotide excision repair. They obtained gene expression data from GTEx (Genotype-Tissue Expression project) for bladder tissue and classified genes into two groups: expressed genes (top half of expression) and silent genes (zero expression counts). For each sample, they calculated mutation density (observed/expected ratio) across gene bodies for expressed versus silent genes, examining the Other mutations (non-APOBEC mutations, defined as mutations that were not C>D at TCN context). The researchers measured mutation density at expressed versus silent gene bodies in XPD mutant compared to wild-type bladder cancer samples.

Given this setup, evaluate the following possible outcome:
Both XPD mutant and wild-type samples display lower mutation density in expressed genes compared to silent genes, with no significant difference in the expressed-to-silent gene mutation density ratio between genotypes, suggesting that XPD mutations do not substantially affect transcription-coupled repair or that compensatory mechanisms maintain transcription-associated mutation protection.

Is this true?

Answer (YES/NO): NO